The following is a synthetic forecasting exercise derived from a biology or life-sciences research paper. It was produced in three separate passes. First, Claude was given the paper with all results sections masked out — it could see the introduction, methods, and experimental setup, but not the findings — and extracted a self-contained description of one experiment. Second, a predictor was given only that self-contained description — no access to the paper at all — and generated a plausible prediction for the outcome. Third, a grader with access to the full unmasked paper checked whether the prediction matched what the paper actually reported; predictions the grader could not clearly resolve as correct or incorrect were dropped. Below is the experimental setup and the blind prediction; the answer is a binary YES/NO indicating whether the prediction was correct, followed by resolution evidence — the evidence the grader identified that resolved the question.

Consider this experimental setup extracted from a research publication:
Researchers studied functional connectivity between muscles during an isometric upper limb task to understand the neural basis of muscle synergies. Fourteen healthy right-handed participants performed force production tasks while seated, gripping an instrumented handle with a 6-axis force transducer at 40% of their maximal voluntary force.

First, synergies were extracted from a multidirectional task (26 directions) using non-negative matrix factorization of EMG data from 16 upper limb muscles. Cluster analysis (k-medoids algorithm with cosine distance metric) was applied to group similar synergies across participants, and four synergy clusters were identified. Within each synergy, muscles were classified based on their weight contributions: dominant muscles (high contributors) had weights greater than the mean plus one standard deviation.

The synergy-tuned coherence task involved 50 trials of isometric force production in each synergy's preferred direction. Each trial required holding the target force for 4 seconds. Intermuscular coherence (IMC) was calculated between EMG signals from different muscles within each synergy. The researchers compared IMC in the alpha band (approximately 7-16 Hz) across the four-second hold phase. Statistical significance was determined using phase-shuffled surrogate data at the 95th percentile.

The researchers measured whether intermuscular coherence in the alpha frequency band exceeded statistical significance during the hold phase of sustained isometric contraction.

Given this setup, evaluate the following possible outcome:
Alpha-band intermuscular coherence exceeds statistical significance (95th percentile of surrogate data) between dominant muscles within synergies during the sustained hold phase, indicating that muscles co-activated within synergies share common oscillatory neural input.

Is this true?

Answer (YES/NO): YES